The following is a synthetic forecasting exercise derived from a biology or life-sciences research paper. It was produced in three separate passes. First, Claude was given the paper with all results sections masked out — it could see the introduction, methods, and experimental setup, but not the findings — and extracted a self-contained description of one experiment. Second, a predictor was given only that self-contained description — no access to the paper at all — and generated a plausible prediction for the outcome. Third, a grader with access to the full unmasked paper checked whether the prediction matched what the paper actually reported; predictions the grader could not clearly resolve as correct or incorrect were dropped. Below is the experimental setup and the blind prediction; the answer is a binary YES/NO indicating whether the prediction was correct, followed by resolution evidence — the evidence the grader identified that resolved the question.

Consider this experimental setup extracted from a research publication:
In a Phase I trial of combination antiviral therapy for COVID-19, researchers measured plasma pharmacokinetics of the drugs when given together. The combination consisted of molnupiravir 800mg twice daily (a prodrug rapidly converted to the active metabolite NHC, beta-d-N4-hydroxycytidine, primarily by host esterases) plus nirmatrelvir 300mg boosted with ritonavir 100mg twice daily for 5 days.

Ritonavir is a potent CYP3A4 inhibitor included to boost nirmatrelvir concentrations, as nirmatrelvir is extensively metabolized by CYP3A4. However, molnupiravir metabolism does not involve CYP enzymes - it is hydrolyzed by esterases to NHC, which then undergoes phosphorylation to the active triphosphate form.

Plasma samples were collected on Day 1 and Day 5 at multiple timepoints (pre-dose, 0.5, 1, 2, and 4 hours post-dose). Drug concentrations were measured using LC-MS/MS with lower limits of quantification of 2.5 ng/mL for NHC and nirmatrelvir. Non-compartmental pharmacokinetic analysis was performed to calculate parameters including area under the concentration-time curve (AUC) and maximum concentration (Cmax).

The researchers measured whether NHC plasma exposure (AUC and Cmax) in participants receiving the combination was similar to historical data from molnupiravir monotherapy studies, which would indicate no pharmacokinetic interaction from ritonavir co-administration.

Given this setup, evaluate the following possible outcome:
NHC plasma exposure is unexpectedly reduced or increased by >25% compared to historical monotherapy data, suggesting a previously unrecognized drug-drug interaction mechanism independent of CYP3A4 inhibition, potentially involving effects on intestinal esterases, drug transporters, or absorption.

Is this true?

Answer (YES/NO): NO